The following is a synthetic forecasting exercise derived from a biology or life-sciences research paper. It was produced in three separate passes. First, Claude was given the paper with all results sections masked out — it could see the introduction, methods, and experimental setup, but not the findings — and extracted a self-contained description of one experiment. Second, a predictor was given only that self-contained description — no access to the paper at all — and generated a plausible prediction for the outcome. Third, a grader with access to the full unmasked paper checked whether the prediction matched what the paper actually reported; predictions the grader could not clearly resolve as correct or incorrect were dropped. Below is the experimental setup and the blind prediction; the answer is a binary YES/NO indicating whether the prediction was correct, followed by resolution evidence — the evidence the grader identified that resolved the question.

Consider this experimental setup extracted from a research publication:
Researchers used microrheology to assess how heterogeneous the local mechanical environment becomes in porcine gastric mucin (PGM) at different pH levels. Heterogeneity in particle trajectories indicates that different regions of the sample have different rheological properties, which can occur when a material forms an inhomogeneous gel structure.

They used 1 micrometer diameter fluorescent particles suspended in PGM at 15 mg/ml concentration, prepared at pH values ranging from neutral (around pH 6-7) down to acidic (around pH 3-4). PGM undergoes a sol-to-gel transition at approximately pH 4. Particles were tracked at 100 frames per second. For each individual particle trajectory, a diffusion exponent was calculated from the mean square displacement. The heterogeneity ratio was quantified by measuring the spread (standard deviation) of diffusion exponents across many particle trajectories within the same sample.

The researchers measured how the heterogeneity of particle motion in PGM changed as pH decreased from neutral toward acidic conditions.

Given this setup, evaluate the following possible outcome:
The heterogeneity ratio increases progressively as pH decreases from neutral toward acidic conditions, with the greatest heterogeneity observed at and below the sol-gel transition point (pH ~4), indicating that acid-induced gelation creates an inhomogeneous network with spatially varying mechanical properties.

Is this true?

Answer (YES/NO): NO